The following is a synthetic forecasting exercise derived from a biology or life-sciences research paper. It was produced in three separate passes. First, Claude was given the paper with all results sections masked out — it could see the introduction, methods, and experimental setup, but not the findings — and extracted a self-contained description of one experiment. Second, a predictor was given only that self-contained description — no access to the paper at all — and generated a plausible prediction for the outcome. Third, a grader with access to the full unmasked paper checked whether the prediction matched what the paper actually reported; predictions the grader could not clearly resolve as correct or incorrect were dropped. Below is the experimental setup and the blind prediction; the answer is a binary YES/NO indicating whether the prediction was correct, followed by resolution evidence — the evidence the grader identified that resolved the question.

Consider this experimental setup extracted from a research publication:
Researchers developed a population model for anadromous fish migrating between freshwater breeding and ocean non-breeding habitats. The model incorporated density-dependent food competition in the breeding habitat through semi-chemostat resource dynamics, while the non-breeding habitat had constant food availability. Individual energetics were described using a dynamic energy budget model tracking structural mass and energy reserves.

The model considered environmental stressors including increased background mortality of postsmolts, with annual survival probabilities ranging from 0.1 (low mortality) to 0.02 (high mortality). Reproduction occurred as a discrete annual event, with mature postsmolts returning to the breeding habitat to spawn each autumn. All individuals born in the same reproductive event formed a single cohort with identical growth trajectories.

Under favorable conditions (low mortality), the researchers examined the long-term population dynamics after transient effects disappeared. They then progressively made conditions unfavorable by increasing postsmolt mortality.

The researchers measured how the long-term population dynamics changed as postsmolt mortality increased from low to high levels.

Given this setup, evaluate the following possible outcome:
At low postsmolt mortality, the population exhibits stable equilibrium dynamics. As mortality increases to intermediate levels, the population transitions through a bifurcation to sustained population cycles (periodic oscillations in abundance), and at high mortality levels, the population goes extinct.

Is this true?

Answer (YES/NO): NO